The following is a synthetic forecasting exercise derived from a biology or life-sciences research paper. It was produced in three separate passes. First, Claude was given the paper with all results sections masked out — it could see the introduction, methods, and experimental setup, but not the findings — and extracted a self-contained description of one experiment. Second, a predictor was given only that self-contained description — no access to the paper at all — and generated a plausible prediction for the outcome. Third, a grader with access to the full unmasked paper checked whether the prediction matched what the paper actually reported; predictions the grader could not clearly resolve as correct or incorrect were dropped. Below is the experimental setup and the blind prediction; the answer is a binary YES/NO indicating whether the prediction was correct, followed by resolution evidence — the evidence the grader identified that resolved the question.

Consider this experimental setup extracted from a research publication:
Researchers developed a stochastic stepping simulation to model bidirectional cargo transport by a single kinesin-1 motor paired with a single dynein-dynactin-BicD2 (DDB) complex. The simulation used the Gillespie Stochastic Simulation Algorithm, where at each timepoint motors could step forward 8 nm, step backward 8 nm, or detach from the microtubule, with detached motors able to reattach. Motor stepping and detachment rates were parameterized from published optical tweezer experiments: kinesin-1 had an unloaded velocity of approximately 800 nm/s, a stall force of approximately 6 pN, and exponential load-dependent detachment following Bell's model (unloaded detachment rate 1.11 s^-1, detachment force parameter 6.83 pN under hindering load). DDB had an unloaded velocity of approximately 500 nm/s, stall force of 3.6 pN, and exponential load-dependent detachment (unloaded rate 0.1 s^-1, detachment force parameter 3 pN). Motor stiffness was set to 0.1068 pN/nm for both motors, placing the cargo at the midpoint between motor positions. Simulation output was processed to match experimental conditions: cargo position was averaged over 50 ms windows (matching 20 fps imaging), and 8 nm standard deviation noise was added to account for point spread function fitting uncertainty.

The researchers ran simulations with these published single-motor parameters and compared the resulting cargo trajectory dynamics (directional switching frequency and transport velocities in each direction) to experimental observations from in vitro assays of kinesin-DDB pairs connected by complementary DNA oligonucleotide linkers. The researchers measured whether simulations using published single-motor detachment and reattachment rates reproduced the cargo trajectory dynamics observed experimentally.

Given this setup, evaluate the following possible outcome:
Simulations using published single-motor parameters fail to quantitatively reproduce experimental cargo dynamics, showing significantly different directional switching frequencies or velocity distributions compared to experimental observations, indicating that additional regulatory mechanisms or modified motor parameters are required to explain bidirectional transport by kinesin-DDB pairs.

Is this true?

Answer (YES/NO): YES